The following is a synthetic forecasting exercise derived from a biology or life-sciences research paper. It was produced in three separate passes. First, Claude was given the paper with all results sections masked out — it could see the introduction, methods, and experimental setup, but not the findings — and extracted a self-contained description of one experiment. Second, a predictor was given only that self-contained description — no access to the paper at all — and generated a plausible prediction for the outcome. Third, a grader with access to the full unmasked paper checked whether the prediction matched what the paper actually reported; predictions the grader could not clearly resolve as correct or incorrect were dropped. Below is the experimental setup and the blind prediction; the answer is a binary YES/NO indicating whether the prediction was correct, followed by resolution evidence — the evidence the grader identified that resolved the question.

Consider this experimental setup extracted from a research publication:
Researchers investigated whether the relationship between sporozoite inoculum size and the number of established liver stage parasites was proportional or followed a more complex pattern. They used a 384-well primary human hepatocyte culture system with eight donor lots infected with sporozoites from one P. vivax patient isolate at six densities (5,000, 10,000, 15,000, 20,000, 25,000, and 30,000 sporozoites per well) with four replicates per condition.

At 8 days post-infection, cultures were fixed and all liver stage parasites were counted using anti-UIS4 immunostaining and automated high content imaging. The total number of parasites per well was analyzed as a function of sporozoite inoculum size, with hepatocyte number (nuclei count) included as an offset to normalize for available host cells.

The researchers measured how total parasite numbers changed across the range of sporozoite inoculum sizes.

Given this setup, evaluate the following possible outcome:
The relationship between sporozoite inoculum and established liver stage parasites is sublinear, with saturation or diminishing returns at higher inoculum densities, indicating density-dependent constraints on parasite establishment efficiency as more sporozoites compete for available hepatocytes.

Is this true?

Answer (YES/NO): YES